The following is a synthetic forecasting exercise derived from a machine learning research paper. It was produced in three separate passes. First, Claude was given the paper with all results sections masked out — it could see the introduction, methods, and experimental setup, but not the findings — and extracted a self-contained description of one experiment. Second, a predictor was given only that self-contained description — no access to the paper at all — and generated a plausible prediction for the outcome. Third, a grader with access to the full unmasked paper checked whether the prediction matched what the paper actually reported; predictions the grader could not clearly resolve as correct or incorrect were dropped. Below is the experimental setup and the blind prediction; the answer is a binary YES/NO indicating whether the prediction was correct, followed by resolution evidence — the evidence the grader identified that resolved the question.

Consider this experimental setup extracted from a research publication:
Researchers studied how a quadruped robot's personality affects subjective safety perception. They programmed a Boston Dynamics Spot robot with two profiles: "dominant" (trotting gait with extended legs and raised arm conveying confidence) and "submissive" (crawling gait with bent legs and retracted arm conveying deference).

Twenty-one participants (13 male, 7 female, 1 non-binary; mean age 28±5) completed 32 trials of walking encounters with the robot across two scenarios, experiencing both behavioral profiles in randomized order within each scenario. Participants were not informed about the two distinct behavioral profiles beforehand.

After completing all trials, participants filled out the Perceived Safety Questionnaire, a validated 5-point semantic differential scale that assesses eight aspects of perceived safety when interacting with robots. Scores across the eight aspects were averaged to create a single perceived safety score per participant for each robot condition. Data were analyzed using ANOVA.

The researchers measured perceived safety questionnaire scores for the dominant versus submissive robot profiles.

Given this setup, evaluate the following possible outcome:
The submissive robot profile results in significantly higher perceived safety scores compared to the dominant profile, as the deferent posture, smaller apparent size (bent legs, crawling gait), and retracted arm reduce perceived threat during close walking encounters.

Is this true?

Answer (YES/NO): YES